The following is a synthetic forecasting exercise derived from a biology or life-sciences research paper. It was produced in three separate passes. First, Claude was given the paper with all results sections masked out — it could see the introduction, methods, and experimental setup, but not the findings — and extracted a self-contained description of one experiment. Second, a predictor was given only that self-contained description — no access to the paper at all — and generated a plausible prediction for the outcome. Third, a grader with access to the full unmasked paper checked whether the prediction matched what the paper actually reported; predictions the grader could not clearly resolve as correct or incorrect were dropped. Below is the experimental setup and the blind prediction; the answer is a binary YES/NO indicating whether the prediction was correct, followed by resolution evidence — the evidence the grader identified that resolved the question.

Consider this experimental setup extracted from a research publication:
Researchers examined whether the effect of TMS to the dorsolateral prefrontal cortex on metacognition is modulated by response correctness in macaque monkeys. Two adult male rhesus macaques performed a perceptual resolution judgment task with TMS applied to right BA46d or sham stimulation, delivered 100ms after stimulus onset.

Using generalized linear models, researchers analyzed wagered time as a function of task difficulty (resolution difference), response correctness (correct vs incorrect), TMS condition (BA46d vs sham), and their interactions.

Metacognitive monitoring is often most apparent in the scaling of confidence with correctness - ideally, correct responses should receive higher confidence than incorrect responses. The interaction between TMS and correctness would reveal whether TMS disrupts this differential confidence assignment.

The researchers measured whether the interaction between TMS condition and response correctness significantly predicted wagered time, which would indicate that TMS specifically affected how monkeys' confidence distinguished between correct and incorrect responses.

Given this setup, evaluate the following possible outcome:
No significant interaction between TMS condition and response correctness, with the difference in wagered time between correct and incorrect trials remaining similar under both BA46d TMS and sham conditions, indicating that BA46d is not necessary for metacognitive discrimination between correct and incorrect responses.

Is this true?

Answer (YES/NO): NO